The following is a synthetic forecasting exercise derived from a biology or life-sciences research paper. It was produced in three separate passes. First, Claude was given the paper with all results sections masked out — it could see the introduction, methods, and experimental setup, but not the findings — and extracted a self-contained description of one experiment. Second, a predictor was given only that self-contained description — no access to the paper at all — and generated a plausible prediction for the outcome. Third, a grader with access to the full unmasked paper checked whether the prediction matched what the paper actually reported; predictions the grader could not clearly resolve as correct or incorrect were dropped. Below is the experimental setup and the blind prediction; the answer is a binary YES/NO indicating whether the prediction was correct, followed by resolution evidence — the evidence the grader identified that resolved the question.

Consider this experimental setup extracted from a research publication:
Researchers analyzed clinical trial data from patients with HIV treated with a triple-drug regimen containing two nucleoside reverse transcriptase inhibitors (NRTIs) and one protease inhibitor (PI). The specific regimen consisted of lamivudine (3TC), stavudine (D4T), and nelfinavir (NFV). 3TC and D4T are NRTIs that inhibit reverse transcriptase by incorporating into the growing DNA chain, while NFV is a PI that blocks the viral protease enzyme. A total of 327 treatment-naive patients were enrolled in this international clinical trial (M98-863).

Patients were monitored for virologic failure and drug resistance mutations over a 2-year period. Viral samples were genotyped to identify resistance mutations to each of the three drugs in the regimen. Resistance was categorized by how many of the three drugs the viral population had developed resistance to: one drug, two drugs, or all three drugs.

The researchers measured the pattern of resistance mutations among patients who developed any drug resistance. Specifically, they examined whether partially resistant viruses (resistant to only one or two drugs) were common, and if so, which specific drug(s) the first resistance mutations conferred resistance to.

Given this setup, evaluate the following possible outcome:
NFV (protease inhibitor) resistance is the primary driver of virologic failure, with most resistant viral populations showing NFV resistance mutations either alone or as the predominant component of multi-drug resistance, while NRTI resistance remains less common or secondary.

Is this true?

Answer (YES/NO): NO